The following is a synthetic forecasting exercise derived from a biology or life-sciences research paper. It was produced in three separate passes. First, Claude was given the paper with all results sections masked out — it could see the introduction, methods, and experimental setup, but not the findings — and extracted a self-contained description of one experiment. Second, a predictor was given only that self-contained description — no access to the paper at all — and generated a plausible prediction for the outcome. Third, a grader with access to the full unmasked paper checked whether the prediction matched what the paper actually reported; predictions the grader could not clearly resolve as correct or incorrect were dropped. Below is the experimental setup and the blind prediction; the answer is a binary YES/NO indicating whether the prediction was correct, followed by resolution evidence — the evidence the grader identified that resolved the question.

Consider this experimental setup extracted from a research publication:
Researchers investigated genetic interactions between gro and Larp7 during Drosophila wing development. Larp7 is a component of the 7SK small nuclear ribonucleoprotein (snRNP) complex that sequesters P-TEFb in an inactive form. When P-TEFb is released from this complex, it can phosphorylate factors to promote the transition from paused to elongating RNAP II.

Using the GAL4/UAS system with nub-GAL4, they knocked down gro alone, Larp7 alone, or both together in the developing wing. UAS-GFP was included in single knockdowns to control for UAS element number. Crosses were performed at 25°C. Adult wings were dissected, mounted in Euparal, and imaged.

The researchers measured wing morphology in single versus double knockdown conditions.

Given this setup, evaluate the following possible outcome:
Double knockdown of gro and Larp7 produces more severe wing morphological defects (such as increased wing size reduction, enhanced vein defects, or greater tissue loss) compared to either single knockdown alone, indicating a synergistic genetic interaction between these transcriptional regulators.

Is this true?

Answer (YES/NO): YES